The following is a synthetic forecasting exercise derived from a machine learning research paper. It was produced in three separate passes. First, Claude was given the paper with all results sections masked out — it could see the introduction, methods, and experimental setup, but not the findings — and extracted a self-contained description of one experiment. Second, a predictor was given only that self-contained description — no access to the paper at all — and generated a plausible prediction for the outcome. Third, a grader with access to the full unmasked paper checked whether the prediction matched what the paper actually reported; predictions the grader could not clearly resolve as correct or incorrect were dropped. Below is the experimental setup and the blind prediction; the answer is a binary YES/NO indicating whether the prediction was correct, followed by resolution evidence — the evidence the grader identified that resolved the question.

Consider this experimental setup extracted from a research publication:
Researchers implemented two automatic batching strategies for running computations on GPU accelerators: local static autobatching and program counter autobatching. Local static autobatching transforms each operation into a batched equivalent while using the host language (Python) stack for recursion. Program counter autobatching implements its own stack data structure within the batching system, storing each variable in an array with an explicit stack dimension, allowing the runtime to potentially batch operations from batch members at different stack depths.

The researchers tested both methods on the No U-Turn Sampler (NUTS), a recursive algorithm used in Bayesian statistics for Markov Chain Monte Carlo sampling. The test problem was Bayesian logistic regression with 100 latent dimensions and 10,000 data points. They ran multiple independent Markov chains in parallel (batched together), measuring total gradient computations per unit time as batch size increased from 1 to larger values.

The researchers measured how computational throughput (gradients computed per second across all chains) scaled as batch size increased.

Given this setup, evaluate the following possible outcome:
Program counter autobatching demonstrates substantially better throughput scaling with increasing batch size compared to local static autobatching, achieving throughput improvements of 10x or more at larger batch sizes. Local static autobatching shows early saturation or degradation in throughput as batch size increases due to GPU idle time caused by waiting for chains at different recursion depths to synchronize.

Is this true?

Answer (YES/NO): NO